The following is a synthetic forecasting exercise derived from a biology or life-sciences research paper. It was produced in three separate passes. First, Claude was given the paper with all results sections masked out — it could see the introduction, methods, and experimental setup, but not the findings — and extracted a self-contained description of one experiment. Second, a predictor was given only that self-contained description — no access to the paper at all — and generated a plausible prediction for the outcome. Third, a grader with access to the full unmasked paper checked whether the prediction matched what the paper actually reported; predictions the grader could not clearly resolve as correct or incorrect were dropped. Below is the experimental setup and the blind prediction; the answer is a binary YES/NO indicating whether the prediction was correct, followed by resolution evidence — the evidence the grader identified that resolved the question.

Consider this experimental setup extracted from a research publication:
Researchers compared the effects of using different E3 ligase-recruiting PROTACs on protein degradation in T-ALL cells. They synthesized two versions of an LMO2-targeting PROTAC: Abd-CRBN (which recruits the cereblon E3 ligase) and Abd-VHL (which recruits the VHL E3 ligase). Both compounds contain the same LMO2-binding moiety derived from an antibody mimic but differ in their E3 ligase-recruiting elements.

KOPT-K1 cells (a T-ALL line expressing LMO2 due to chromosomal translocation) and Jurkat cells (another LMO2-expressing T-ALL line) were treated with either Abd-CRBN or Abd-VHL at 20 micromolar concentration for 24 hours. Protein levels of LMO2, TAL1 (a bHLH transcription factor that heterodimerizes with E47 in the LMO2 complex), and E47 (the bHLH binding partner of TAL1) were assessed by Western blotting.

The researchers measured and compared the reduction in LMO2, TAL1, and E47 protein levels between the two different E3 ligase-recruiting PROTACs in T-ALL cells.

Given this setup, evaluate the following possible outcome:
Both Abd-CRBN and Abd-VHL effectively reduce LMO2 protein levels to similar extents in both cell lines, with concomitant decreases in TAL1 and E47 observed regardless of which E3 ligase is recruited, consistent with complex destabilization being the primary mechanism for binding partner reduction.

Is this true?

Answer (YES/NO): NO